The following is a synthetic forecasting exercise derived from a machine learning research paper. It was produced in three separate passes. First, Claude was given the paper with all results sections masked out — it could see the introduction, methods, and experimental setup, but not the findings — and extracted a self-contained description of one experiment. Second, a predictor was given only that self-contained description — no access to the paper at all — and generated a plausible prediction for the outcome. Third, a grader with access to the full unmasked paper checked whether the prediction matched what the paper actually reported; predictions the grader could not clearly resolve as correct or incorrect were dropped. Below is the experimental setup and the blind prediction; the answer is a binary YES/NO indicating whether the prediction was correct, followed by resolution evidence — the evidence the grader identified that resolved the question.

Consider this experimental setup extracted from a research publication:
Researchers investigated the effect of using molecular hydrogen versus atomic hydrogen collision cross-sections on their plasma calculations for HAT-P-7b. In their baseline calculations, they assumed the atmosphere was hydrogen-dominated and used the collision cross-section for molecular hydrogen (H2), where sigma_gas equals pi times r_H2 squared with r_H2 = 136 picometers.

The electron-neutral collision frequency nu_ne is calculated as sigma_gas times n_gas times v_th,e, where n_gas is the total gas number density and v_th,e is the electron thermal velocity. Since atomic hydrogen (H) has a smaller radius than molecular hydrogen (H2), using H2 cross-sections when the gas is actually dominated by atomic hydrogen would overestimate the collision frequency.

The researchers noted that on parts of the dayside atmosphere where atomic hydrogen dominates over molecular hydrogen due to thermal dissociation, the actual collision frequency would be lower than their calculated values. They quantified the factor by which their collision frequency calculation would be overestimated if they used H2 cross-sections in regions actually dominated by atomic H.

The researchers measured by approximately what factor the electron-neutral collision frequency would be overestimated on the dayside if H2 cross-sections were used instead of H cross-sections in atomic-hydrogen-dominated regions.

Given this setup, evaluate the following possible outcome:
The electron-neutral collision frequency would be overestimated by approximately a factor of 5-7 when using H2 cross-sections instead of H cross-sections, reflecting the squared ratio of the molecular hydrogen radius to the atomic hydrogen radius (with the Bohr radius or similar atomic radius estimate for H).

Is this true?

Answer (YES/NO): NO